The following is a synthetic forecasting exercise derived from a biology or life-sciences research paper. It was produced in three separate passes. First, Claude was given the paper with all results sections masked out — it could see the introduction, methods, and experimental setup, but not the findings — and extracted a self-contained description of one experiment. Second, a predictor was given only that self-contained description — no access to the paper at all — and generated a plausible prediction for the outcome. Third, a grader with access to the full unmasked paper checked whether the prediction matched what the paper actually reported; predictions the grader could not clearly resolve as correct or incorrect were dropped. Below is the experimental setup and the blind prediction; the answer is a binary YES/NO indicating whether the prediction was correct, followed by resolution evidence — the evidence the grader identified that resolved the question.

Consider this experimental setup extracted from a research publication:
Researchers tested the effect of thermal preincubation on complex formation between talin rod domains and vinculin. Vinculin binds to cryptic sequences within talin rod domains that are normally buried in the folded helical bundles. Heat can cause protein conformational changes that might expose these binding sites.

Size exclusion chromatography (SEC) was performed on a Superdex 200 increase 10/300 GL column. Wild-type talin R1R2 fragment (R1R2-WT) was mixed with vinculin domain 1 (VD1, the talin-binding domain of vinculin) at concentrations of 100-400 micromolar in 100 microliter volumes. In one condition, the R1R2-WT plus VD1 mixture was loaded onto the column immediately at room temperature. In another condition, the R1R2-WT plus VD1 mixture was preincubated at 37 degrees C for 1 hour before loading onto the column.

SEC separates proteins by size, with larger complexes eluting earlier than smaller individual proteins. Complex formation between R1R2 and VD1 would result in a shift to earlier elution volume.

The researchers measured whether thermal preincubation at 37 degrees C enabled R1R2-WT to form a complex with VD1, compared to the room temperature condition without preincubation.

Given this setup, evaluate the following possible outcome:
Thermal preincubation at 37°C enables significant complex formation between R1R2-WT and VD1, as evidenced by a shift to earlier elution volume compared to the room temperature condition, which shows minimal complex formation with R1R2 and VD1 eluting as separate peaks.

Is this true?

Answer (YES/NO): NO